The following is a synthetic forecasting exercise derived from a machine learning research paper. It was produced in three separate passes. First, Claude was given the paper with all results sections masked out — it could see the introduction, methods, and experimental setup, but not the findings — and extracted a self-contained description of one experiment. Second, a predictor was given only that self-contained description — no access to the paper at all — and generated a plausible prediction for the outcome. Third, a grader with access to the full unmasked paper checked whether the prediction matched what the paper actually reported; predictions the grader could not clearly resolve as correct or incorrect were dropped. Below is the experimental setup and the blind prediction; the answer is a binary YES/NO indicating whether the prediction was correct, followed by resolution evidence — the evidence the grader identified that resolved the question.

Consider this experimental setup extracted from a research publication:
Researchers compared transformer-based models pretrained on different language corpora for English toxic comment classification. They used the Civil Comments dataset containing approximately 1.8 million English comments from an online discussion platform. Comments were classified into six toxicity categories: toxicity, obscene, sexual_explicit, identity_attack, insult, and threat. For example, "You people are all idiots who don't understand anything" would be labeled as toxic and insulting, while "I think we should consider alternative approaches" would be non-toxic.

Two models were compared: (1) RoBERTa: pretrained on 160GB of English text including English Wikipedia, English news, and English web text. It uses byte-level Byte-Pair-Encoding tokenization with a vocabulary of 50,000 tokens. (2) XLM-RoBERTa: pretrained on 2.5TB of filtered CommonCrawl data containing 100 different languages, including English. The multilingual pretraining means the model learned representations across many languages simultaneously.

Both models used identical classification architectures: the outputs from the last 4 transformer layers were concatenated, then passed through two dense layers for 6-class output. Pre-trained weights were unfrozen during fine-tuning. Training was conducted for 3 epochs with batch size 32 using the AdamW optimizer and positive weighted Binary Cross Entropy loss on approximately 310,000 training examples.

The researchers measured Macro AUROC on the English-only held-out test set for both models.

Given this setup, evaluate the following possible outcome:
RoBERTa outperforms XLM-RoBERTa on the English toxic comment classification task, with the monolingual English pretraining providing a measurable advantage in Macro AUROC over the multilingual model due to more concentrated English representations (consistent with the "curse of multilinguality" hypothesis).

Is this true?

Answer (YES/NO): NO